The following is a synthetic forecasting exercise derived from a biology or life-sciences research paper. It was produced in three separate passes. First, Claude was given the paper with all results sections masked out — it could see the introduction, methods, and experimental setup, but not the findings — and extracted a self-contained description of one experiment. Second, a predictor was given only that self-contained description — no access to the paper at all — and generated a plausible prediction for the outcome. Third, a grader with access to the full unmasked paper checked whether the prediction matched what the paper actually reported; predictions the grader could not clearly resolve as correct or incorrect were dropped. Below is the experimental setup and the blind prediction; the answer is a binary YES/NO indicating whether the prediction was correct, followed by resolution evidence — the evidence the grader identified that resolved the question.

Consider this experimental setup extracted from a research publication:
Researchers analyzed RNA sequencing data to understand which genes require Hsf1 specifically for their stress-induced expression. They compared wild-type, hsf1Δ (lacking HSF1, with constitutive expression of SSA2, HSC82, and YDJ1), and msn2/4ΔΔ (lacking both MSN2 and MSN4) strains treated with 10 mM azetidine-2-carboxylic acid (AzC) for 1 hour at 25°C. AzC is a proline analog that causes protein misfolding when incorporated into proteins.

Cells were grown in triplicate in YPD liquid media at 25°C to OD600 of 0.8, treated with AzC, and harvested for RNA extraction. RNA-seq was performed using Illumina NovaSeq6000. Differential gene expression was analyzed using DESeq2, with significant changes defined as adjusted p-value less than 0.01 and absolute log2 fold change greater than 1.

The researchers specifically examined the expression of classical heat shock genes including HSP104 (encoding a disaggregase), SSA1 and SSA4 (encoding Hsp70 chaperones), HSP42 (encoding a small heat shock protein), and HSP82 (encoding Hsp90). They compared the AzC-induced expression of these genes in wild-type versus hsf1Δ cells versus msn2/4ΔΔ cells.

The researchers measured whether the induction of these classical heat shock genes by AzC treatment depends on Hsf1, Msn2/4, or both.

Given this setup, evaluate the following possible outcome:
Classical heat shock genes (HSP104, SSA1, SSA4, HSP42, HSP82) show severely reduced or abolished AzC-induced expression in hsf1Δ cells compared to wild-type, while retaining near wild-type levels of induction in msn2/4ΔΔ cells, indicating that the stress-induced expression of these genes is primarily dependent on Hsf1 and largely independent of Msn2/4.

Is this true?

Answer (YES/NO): YES